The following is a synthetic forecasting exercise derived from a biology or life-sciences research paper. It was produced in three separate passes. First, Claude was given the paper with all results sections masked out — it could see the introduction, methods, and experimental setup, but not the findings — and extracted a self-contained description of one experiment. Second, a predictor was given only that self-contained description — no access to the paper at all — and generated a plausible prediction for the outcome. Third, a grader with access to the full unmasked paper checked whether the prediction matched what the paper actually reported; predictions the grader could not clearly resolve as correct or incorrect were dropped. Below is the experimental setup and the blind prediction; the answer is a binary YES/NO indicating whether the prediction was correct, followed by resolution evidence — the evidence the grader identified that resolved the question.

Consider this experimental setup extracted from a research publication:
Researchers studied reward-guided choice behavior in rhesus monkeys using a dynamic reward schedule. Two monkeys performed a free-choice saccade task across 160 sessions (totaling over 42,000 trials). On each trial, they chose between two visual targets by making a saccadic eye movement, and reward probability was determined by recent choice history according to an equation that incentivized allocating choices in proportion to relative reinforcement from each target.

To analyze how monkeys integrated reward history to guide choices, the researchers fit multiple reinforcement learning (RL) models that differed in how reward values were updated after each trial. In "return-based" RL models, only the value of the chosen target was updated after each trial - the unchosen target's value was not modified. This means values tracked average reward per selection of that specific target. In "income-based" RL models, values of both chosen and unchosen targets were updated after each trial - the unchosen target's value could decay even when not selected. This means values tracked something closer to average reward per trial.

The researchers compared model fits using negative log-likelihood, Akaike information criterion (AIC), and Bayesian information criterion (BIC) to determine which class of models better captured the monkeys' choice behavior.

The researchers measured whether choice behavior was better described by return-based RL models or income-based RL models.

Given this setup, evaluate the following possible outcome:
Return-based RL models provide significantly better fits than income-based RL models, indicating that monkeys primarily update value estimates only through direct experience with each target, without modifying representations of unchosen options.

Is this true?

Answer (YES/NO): NO